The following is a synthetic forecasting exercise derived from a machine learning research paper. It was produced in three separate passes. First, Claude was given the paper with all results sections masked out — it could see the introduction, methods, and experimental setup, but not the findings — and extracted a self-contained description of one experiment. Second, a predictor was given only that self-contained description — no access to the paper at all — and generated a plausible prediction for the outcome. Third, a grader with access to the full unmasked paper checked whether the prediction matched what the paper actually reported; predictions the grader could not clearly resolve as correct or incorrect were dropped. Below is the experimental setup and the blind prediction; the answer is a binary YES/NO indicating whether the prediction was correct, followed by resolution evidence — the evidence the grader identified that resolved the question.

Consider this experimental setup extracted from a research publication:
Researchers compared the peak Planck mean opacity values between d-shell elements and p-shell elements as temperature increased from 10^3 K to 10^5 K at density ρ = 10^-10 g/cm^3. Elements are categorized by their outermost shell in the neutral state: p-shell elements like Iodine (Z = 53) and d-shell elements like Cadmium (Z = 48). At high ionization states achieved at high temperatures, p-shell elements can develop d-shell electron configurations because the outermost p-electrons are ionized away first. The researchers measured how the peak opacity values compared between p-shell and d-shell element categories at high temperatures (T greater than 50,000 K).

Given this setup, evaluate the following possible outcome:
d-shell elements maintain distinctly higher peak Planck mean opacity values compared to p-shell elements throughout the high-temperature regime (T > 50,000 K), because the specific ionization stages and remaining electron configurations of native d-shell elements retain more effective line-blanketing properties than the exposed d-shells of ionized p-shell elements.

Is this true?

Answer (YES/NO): NO